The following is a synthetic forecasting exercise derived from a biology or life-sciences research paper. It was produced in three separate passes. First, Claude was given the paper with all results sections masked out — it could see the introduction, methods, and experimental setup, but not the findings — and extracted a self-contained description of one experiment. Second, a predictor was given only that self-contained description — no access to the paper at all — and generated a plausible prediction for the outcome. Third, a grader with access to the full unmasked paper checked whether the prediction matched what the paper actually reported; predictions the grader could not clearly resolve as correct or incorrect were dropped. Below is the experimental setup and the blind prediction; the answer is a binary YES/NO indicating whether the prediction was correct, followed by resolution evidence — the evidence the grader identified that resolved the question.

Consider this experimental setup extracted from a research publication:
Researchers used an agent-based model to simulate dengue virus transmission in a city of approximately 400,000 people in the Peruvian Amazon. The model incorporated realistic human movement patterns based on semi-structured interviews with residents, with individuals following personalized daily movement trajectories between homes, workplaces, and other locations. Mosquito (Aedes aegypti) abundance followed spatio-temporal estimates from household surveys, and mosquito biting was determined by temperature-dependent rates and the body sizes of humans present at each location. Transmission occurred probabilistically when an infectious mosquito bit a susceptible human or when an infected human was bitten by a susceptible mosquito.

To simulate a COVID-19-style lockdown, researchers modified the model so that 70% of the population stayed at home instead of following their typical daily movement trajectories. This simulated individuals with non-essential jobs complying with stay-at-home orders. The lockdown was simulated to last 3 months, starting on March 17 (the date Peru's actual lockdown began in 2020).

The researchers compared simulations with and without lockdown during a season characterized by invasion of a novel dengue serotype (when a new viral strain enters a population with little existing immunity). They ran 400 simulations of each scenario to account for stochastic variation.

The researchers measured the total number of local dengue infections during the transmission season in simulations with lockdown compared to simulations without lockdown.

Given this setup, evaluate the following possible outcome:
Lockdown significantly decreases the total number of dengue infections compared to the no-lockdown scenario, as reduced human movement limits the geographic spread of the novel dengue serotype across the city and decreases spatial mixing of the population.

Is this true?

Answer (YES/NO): NO